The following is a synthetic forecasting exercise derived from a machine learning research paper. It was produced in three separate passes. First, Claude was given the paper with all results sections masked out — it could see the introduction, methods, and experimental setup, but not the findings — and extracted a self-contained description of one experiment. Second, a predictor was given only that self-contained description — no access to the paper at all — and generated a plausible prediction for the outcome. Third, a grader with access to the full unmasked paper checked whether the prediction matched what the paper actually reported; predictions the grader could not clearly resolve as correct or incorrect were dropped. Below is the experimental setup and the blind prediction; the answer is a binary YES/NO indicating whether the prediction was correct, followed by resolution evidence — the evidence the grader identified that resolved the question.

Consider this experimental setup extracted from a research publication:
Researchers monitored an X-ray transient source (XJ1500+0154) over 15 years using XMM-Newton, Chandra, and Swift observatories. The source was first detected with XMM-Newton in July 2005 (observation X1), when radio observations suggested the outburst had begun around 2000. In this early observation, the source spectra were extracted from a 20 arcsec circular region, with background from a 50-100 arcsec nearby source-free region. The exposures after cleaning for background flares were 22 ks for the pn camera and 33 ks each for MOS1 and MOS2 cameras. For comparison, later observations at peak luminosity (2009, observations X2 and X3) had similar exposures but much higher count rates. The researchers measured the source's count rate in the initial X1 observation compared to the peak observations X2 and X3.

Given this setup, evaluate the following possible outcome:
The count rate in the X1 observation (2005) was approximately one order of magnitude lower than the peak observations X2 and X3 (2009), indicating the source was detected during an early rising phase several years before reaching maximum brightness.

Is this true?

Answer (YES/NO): NO